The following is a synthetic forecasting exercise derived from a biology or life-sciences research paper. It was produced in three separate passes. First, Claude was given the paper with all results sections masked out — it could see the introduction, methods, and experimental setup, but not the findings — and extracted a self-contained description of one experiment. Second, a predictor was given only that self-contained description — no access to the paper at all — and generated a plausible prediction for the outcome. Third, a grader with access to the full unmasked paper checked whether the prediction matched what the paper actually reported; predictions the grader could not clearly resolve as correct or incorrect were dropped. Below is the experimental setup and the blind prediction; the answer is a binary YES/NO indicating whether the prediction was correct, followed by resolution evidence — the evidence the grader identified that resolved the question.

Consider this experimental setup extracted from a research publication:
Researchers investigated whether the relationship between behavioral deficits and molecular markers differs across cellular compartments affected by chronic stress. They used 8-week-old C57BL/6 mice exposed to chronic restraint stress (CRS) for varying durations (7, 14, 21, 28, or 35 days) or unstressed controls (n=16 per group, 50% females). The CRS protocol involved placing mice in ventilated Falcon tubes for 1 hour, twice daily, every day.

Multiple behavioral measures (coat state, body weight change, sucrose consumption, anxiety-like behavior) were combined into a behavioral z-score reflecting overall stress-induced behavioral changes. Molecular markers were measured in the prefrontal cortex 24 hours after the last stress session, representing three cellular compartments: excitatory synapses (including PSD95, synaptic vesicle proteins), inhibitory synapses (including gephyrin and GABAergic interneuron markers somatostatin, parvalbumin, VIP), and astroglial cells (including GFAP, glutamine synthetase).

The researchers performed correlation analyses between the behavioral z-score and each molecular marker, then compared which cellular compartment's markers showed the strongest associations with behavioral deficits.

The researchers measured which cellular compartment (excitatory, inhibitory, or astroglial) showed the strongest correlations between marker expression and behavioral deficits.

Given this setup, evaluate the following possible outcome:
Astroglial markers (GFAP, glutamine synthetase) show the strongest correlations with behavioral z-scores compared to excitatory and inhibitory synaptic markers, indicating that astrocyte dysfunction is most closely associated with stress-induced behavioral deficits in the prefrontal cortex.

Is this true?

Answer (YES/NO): NO